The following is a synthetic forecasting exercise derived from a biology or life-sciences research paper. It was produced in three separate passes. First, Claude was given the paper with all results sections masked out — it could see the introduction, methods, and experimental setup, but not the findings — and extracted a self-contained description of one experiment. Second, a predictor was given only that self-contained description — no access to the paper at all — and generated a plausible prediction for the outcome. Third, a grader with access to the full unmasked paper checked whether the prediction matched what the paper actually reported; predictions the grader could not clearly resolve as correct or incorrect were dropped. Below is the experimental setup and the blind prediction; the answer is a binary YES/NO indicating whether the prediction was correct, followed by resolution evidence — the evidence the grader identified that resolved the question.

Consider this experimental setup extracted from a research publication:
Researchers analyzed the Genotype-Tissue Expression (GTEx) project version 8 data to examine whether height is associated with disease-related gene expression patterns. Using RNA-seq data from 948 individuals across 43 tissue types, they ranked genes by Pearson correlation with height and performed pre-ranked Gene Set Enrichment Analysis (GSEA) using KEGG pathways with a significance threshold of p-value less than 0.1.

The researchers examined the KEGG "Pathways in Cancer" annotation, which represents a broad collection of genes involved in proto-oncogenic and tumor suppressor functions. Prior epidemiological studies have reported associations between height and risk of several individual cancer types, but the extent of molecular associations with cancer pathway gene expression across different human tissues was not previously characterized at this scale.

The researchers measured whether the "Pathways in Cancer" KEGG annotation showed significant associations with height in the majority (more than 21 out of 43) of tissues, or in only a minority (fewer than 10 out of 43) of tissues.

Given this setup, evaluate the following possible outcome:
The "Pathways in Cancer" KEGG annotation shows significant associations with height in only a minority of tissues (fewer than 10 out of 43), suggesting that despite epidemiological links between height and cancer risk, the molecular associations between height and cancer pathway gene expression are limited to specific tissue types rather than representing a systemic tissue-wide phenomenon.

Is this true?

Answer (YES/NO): NO